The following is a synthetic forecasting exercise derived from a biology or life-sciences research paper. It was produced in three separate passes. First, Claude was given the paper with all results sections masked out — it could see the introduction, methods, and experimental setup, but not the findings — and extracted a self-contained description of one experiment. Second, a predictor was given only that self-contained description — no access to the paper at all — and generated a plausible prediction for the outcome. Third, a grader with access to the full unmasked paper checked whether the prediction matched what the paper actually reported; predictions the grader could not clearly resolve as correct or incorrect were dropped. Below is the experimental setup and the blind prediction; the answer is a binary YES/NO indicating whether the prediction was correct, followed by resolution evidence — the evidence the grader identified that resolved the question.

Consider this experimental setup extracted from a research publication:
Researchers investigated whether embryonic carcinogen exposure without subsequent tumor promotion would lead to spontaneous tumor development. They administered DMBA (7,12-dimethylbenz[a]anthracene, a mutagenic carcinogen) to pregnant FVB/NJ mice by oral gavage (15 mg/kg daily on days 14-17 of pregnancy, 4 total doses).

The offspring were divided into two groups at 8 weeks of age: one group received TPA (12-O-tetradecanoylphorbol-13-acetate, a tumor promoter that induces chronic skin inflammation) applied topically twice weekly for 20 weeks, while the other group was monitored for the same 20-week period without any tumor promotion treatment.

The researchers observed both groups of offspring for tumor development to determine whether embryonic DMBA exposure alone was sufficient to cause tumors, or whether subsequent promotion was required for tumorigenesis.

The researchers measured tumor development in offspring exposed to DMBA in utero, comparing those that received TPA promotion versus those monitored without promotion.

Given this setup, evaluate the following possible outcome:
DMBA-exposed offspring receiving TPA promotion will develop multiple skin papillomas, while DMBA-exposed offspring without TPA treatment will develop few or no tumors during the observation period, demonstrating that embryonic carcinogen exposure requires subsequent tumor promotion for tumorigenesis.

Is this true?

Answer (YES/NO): YES